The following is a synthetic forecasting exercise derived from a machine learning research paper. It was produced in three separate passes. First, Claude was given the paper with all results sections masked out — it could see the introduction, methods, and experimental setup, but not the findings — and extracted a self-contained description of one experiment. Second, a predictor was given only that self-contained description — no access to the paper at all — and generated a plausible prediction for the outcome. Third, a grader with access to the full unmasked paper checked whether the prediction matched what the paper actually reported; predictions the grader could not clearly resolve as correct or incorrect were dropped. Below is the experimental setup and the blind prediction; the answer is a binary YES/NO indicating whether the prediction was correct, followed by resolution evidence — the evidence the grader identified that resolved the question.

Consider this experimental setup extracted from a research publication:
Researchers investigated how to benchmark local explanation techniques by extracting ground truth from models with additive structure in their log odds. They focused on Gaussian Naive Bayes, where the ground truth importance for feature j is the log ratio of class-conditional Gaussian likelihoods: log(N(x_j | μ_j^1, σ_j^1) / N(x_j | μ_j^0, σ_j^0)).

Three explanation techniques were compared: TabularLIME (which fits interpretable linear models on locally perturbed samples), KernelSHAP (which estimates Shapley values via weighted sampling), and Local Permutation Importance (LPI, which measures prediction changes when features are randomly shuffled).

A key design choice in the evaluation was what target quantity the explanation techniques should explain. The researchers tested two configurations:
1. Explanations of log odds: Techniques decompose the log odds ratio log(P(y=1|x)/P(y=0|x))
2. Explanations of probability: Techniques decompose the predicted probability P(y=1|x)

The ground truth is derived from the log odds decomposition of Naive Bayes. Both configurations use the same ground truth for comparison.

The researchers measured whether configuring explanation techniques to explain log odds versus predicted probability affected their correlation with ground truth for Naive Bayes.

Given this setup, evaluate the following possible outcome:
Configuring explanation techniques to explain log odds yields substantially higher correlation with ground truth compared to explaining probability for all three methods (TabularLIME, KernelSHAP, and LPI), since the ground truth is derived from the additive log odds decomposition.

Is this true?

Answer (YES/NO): NO